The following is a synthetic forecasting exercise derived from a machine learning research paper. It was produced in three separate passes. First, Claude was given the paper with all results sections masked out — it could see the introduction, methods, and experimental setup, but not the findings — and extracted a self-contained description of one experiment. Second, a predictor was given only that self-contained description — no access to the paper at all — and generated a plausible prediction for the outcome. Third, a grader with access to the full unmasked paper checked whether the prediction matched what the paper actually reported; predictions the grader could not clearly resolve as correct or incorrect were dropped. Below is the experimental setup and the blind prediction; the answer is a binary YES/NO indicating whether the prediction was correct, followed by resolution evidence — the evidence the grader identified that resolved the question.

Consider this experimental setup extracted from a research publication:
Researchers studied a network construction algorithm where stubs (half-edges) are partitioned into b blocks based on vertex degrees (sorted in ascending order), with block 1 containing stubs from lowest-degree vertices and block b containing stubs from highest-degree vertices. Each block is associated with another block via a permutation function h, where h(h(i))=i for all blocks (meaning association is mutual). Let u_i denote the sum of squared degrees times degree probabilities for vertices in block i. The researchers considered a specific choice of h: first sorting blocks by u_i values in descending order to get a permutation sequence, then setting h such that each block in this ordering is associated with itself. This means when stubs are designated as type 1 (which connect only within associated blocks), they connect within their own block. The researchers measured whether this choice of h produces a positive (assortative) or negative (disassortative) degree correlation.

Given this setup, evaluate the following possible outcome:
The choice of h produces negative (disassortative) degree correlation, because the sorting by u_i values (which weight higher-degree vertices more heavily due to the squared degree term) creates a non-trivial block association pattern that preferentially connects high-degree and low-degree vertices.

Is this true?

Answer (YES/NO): NO